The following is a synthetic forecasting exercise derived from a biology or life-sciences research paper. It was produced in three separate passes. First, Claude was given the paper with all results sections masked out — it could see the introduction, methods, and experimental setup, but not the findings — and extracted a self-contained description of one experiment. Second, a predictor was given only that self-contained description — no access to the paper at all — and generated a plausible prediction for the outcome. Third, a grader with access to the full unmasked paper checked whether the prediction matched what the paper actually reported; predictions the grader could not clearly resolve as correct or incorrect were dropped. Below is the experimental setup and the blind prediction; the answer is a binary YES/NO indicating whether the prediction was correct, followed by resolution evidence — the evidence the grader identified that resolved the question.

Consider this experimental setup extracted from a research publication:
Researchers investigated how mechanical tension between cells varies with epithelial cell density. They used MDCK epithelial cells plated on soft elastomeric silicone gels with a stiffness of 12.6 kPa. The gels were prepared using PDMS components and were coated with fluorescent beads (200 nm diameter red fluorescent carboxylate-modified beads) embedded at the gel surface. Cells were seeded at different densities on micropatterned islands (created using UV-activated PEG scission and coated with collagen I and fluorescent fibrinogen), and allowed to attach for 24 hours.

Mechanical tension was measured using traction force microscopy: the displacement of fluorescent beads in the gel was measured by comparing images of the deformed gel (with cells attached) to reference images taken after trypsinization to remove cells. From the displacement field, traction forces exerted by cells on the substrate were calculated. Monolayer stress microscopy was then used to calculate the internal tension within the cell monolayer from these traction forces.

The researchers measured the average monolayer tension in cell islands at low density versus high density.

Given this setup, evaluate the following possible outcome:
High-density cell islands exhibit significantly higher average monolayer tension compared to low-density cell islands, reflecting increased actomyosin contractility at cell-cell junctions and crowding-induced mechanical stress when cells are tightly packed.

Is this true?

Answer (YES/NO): NO